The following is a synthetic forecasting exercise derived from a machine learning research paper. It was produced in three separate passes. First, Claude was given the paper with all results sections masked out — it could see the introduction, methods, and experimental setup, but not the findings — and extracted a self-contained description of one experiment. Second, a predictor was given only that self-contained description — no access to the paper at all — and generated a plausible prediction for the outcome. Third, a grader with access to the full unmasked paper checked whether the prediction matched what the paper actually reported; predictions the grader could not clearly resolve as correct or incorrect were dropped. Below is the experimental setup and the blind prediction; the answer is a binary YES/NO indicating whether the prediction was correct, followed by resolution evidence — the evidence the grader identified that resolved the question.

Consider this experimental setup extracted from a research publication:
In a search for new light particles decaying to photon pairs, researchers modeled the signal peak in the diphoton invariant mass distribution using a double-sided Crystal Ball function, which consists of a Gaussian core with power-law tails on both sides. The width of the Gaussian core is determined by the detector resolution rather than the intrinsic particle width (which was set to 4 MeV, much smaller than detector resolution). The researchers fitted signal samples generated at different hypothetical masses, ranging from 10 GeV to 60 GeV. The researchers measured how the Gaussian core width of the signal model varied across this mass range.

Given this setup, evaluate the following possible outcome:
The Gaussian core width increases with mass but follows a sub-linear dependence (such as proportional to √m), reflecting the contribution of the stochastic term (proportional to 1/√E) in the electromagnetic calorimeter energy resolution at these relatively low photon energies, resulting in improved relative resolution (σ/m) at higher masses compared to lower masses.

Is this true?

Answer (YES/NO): NO